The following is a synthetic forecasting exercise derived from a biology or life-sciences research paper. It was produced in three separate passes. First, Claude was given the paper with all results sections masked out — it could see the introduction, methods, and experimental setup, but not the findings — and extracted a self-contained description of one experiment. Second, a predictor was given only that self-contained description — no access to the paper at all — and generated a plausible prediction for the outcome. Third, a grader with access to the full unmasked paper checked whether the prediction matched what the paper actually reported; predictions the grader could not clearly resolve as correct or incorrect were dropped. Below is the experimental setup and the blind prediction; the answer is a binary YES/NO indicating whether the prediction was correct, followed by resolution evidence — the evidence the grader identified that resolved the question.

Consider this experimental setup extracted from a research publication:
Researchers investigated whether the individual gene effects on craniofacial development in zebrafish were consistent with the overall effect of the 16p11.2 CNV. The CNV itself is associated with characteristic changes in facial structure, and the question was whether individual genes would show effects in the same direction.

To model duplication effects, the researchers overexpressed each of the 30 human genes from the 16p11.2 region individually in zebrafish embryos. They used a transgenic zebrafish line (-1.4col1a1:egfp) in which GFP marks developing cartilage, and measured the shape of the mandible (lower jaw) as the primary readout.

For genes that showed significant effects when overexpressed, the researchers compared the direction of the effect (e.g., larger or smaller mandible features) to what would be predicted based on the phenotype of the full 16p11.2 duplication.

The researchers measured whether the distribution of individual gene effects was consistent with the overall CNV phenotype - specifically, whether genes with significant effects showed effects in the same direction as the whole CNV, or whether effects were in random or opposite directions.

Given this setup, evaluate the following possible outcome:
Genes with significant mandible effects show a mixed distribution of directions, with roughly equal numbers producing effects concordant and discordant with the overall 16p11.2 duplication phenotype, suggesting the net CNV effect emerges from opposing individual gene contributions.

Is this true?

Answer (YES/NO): NO